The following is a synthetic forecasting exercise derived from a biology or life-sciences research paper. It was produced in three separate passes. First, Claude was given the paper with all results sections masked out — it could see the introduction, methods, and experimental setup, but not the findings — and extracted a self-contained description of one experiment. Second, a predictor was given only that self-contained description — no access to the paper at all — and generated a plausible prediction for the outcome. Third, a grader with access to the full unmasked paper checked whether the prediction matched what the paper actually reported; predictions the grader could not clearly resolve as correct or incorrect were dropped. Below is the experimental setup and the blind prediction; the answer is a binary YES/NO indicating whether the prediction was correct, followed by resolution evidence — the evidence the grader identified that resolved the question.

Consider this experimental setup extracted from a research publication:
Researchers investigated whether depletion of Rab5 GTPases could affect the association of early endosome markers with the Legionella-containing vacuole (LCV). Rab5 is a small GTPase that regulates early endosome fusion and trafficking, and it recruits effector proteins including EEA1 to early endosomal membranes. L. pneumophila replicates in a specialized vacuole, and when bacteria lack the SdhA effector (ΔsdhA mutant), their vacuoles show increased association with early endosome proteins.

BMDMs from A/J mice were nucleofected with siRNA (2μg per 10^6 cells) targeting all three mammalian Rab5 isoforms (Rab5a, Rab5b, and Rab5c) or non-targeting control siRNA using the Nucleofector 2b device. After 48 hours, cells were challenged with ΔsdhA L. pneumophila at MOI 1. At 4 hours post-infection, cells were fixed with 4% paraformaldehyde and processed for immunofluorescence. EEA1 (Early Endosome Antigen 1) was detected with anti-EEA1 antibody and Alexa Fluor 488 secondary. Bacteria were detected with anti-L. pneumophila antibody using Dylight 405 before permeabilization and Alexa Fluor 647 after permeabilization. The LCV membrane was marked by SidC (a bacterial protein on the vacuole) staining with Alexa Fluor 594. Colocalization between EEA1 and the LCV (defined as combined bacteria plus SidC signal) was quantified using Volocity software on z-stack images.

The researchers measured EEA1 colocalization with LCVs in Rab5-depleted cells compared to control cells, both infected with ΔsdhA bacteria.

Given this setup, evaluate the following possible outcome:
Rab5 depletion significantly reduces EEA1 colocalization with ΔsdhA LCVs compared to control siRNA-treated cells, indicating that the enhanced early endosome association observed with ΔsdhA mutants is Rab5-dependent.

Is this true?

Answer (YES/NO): YES